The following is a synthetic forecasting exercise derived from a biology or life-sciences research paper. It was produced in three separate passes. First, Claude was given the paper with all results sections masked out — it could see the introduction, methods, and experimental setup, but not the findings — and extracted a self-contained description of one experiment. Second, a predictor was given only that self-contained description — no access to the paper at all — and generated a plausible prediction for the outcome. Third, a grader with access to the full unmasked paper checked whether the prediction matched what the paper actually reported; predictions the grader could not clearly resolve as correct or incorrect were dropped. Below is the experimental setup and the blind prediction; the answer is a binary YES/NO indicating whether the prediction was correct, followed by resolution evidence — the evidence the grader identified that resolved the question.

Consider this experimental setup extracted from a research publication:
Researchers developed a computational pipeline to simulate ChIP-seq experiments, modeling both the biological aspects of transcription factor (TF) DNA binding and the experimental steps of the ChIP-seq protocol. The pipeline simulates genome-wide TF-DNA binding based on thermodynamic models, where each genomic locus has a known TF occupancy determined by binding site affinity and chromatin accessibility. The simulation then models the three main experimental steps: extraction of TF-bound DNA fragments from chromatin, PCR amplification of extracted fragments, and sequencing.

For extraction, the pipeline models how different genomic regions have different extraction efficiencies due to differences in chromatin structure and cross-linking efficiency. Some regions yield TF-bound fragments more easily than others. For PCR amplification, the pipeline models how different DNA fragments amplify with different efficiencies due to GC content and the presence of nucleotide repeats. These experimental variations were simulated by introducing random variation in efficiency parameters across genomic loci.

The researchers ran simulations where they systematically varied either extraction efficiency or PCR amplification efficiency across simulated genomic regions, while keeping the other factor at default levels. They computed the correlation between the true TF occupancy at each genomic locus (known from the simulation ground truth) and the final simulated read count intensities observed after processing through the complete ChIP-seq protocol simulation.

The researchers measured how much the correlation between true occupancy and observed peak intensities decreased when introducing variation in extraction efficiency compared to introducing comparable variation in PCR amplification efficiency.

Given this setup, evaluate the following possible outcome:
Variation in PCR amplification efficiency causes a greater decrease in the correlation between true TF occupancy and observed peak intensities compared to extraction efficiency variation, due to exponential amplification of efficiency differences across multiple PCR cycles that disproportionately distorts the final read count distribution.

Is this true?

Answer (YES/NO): NO